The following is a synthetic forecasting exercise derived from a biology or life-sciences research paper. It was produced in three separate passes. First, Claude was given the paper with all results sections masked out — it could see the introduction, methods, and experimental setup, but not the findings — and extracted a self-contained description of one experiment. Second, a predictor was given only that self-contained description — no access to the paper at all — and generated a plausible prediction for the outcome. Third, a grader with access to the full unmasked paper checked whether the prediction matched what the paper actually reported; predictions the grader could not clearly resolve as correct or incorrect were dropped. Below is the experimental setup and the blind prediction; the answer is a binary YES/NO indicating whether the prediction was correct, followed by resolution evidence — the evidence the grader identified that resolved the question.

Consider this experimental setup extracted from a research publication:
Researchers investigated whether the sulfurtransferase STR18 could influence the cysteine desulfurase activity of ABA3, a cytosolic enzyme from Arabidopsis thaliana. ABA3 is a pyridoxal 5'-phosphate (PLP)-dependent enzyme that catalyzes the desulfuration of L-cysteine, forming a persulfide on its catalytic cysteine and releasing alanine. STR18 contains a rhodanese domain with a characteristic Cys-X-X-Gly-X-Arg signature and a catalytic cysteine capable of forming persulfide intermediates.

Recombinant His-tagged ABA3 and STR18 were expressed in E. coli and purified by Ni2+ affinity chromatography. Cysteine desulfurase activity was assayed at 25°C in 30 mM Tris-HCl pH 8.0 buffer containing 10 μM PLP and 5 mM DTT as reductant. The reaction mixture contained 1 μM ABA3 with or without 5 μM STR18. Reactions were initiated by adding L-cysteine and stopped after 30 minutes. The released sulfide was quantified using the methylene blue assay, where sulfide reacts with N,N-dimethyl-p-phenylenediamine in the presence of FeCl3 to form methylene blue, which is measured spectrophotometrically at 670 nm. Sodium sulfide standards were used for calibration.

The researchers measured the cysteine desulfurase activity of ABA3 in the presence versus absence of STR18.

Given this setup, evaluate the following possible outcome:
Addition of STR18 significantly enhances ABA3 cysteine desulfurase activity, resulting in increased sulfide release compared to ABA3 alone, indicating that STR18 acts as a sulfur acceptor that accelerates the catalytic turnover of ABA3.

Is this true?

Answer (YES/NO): YES